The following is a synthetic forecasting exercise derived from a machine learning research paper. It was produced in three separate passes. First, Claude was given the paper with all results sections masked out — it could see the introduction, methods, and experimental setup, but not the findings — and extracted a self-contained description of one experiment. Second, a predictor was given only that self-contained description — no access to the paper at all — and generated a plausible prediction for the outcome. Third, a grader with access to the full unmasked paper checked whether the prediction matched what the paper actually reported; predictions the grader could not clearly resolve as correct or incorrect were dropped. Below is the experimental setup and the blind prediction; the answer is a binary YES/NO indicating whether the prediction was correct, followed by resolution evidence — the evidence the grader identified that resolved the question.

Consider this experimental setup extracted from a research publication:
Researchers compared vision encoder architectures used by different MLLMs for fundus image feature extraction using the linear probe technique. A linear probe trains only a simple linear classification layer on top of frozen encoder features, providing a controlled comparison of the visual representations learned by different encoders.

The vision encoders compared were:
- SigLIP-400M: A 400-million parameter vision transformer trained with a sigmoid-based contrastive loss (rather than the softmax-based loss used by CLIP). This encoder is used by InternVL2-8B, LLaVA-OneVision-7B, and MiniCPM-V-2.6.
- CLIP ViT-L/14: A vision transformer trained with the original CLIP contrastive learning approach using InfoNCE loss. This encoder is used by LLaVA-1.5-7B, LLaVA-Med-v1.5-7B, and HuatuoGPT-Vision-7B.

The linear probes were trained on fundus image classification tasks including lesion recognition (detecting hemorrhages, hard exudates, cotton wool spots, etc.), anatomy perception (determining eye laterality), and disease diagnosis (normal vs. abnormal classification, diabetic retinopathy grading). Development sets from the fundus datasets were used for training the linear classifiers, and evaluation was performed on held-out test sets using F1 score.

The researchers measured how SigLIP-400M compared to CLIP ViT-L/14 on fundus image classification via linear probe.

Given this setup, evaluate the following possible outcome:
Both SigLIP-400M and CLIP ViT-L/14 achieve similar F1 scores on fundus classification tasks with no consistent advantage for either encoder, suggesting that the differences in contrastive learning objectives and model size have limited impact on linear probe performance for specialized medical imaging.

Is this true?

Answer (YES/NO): NO